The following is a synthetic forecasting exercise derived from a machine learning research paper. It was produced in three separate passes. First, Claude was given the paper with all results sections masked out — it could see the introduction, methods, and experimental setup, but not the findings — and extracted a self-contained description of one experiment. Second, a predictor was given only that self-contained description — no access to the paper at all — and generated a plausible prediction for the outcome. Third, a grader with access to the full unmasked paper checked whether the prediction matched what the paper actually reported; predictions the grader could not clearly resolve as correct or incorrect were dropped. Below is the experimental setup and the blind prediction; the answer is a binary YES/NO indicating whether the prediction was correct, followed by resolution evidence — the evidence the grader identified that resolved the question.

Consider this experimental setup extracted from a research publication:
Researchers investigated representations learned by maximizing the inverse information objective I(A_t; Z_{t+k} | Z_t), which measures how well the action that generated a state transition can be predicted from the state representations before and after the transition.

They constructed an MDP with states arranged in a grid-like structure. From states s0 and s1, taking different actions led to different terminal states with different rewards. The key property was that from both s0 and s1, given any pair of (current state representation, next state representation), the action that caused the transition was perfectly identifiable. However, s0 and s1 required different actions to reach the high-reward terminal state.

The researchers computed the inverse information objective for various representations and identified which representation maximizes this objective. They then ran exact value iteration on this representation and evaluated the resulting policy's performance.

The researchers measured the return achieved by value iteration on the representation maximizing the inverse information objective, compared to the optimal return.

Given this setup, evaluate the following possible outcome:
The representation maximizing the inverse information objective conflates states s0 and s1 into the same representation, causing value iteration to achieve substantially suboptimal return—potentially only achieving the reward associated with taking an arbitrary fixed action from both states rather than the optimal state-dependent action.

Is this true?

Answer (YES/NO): YES